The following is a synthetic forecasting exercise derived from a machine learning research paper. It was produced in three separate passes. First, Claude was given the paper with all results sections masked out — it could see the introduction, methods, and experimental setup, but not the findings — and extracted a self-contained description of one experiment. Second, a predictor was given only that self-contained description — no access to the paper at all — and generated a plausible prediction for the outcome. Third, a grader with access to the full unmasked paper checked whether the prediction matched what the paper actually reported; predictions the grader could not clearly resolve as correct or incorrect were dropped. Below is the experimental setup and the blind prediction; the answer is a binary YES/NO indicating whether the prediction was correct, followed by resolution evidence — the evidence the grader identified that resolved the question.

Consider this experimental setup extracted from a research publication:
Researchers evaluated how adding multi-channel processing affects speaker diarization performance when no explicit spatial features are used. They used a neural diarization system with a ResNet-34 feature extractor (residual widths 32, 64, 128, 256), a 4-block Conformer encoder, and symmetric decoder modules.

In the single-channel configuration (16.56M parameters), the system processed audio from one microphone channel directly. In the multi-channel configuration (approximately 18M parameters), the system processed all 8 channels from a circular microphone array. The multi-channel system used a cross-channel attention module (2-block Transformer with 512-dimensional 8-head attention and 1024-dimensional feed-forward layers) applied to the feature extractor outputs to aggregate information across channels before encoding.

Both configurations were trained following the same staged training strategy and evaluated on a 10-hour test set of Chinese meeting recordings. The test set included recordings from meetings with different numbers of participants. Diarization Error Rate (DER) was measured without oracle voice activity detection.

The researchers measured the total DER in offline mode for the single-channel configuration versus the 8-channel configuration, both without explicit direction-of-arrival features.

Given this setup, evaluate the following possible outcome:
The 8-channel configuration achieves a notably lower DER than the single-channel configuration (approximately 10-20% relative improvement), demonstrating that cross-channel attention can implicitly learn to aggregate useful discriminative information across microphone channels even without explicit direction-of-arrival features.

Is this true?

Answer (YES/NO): NO